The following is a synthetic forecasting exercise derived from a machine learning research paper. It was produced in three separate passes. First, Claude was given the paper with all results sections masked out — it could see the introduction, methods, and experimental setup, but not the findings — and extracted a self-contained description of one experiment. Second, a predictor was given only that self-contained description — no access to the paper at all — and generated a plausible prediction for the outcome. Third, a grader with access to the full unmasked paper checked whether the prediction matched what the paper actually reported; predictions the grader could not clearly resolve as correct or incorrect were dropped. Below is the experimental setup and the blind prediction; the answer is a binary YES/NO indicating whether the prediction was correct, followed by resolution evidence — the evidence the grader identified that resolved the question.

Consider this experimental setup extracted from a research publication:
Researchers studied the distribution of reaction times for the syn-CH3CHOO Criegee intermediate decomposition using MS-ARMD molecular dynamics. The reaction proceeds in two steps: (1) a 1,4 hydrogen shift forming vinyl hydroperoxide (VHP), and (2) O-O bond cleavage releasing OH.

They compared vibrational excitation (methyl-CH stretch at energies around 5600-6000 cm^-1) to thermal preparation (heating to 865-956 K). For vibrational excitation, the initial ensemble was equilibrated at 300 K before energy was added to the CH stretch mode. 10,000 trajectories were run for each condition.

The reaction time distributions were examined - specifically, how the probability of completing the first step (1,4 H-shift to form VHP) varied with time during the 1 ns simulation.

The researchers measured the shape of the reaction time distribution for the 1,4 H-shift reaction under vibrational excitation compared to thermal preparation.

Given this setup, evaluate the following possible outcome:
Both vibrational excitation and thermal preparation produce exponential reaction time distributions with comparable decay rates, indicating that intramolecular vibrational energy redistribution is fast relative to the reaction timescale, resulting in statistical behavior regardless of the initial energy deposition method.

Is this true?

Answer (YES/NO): NO